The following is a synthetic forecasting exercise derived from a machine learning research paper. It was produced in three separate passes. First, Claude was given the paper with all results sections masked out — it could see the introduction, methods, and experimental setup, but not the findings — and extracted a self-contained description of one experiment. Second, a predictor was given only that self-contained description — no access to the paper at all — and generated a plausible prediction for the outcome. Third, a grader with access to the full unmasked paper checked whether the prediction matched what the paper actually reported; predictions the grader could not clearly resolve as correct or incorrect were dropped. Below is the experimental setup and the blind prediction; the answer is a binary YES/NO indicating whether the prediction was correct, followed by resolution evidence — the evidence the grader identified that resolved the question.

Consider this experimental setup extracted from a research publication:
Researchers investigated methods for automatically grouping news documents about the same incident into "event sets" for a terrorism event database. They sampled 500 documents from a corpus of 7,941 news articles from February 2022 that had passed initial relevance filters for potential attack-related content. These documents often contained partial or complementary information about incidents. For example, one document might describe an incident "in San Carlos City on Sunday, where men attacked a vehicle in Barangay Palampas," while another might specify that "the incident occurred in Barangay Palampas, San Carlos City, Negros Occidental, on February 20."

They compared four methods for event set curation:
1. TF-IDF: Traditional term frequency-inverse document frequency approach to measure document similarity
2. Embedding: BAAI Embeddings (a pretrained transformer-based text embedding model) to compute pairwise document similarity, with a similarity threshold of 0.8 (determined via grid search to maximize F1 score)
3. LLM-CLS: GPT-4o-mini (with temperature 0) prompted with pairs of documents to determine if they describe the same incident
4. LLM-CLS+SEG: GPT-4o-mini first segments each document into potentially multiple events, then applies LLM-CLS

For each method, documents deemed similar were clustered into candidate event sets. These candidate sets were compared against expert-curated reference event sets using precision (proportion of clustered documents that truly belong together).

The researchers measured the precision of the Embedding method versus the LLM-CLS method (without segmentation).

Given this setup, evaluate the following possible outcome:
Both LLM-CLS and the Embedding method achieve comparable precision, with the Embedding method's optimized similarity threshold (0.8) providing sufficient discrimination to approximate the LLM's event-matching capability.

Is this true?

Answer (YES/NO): NO